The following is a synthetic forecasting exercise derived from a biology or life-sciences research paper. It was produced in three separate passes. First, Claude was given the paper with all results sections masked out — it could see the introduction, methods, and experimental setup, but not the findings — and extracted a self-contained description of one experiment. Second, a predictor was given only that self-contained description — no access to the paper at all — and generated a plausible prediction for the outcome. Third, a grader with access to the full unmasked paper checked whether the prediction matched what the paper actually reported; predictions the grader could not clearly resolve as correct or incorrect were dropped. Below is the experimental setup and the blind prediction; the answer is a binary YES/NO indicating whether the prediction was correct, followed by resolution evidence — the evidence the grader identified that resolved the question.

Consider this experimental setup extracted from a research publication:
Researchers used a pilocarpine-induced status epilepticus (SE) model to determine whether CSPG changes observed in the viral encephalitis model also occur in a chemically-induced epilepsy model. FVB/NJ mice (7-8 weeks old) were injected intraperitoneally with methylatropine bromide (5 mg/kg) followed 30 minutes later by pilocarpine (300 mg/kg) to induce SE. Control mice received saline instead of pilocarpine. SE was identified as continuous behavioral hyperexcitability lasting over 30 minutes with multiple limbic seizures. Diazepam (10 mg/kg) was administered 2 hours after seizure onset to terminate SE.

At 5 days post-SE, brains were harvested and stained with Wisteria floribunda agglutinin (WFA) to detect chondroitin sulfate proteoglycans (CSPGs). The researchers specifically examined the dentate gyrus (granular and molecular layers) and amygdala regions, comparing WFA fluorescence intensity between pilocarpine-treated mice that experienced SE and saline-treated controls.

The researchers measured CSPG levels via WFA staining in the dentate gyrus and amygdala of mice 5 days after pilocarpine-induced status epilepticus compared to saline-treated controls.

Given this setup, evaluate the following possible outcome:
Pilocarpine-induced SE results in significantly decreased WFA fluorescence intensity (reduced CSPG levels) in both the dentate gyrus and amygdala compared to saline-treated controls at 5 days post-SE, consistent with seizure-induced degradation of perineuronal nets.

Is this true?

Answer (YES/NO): NO